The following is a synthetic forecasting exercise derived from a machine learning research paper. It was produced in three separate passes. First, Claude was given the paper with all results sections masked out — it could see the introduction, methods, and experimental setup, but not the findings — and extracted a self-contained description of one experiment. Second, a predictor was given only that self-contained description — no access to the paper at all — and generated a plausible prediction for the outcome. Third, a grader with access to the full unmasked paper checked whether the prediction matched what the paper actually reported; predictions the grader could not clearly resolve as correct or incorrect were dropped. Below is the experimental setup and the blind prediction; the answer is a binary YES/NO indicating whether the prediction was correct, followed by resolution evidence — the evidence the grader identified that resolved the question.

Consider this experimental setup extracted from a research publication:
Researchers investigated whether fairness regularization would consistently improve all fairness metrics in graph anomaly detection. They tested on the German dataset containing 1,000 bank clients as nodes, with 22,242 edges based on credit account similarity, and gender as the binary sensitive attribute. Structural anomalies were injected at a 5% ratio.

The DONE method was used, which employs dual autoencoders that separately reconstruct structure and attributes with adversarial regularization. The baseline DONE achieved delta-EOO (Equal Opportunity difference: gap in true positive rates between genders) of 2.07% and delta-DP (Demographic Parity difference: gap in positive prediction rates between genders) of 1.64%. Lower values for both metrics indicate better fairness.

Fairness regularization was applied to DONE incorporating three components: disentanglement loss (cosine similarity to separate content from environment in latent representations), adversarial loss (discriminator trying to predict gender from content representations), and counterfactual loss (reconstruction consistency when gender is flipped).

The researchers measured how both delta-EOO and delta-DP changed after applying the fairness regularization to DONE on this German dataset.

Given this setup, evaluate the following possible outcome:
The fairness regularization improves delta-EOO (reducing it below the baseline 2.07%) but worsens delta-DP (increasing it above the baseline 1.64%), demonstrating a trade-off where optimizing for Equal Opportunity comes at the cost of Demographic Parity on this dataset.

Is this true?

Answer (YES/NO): NO